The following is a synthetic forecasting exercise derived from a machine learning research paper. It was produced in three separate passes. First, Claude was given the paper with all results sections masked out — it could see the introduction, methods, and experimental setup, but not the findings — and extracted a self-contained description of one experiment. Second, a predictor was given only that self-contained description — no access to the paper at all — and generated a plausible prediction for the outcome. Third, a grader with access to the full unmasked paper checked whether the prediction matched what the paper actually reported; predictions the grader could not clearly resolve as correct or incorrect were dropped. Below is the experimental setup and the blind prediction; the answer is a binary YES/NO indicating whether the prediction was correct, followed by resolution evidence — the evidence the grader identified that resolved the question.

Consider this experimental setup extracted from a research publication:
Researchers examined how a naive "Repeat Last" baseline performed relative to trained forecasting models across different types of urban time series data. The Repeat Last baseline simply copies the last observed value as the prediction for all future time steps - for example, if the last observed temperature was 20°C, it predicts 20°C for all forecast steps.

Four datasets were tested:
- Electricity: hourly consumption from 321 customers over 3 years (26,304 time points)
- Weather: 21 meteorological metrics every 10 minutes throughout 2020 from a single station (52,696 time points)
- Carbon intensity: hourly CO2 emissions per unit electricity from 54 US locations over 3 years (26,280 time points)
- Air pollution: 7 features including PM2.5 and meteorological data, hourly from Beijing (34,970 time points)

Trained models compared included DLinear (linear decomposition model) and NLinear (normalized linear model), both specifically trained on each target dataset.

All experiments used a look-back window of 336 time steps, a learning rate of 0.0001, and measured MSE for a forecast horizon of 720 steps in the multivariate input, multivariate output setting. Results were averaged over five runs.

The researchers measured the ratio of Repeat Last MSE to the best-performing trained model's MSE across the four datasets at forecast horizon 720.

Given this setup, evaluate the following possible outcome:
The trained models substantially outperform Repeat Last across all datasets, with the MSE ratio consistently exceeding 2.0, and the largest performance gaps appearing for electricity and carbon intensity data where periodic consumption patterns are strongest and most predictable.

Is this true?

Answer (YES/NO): NO